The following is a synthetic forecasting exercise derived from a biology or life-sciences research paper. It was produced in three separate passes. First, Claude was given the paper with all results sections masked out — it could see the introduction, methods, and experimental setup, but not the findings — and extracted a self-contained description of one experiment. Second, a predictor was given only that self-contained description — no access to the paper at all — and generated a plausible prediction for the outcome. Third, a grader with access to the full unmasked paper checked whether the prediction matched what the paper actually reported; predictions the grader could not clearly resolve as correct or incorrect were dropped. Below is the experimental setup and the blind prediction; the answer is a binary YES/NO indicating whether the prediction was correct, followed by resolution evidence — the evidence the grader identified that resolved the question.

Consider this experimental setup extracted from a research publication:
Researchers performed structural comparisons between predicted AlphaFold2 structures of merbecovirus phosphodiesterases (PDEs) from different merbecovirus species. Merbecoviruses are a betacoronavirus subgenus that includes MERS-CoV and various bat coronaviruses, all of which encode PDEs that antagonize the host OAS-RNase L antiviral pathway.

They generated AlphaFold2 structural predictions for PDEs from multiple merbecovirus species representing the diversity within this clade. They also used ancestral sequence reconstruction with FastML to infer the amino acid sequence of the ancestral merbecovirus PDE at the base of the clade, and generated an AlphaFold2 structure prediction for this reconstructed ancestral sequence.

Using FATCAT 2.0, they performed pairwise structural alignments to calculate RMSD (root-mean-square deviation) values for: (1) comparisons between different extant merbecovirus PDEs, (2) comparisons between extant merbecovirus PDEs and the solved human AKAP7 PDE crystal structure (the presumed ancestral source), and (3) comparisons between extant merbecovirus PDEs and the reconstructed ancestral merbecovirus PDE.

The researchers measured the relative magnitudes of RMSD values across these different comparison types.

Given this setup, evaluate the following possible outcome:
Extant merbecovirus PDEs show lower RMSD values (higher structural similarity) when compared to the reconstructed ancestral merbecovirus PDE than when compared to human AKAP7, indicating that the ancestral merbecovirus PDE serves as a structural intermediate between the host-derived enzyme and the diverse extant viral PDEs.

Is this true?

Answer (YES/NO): NO